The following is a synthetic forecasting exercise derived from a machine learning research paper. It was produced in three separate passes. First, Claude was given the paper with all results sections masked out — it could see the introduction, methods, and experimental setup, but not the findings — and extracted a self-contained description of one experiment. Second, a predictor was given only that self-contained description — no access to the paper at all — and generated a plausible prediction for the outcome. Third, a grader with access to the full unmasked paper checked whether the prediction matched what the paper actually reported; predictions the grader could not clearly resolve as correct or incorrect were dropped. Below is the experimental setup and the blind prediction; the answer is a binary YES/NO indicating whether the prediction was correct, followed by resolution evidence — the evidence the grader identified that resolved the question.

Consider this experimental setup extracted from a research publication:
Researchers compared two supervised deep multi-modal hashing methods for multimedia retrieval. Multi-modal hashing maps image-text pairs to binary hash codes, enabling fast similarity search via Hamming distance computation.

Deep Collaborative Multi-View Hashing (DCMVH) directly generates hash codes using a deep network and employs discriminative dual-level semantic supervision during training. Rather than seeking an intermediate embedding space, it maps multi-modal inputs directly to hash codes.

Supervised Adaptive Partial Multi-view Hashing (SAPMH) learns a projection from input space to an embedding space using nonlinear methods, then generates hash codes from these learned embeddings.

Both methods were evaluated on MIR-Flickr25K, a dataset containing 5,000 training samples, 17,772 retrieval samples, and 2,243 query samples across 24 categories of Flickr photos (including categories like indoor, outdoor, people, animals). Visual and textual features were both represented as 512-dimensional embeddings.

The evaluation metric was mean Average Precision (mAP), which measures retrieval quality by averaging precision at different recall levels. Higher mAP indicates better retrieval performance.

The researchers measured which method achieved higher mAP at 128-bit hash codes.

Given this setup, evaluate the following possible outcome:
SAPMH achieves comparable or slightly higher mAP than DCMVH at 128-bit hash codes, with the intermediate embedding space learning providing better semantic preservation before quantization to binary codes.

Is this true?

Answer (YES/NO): NO